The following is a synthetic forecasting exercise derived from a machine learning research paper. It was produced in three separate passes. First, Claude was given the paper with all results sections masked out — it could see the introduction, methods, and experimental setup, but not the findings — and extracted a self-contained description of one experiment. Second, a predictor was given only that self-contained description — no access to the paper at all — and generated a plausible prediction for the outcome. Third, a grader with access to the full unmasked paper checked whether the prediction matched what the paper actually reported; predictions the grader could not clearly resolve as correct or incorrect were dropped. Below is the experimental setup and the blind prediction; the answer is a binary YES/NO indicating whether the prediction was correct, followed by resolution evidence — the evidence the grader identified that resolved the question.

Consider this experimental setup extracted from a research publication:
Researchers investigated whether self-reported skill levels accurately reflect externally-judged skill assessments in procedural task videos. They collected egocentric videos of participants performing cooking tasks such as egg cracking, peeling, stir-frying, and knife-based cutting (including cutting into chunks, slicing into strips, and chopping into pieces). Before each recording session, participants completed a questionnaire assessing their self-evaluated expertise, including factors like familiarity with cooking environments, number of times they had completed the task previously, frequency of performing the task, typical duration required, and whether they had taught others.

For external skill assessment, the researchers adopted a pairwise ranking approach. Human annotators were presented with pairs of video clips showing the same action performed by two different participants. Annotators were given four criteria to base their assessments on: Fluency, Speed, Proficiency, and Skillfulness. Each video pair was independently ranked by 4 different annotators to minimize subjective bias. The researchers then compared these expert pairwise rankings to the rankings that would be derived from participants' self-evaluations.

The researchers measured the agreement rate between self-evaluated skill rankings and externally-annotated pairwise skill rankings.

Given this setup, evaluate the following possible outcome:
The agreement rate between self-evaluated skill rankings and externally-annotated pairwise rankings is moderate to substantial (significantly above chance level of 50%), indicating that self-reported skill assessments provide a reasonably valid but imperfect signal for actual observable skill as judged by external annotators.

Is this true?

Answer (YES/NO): NO